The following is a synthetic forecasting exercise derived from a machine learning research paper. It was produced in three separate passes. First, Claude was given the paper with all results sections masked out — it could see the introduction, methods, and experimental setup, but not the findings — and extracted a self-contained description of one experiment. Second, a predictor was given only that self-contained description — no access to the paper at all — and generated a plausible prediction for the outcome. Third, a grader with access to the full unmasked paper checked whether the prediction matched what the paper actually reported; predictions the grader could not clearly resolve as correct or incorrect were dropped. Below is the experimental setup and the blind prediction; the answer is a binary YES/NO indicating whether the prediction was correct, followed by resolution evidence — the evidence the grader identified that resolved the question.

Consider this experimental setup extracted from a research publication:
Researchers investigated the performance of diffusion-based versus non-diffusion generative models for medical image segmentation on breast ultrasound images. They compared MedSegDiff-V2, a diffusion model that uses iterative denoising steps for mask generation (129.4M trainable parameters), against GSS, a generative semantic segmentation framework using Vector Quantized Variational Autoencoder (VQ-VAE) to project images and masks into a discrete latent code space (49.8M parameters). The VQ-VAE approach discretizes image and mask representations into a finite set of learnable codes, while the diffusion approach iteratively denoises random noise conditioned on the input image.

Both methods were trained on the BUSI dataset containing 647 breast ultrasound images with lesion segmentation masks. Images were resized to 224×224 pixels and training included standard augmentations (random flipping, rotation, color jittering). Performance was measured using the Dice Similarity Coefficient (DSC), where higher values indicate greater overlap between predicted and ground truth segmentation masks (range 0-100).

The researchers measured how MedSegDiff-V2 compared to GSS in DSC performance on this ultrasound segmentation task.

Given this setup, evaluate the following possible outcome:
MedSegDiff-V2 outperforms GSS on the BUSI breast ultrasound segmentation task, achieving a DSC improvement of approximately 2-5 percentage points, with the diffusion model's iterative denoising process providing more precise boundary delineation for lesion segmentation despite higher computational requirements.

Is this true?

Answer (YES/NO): NO